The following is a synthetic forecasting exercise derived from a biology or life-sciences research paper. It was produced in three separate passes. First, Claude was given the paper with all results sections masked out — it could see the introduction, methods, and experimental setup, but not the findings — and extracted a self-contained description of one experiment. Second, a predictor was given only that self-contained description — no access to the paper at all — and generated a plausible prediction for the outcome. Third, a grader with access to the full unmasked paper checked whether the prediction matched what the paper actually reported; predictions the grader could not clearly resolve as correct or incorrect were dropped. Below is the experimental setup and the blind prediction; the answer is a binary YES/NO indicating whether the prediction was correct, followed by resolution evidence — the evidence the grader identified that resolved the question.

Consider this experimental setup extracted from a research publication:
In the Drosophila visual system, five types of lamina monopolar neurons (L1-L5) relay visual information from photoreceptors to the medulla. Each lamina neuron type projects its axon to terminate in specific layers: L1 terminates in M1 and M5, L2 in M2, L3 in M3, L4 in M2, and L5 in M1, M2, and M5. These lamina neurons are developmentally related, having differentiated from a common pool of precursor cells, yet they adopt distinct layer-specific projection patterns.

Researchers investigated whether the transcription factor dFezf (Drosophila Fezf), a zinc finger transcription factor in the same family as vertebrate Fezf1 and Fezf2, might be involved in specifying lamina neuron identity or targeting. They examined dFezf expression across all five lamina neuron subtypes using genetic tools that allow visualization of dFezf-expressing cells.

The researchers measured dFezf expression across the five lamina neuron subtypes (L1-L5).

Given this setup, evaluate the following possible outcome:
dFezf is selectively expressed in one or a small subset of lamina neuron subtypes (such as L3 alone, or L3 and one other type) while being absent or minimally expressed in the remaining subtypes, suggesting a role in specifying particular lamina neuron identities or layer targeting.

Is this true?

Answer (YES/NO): YES